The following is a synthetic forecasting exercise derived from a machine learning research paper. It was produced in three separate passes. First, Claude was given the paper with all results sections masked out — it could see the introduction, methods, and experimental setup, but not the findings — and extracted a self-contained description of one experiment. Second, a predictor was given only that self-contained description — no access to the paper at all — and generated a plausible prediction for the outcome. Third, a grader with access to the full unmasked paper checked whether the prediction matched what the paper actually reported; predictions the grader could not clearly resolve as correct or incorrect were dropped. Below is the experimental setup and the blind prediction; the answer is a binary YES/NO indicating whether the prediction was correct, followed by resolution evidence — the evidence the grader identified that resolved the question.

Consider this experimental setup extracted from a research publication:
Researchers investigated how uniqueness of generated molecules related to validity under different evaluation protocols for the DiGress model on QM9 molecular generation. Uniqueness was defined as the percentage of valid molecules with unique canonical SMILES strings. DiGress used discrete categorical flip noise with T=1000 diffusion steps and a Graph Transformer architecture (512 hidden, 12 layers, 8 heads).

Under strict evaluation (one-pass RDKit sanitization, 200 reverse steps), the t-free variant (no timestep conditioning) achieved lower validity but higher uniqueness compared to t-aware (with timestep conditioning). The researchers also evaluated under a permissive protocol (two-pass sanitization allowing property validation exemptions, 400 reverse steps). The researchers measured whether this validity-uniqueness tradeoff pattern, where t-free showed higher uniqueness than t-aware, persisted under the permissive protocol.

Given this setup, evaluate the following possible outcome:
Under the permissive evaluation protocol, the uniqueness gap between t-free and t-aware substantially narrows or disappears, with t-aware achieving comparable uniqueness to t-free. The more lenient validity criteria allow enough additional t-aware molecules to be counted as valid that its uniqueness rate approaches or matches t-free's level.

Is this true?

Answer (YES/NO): YES